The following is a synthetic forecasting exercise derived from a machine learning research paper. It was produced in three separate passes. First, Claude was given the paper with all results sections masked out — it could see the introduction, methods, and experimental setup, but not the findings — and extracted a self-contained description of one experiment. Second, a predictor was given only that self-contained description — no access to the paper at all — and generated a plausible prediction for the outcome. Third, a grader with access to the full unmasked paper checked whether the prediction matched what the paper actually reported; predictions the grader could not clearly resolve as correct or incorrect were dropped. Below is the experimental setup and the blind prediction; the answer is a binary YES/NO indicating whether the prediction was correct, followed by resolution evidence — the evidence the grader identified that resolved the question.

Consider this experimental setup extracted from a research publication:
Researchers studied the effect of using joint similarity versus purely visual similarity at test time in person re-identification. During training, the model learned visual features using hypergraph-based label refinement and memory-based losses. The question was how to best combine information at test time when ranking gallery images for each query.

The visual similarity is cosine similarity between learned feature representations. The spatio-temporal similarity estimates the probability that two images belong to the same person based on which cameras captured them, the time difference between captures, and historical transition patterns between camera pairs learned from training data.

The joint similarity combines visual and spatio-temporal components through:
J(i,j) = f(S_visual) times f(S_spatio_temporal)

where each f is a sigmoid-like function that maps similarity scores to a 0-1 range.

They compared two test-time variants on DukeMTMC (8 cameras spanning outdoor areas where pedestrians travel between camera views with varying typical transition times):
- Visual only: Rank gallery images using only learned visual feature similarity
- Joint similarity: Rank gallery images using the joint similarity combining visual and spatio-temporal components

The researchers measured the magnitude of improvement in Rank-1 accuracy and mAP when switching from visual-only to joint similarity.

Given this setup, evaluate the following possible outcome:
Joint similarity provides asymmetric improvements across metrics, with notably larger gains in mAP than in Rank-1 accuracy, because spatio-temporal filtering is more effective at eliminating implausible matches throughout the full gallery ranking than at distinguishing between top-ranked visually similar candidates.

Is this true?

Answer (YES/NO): NO